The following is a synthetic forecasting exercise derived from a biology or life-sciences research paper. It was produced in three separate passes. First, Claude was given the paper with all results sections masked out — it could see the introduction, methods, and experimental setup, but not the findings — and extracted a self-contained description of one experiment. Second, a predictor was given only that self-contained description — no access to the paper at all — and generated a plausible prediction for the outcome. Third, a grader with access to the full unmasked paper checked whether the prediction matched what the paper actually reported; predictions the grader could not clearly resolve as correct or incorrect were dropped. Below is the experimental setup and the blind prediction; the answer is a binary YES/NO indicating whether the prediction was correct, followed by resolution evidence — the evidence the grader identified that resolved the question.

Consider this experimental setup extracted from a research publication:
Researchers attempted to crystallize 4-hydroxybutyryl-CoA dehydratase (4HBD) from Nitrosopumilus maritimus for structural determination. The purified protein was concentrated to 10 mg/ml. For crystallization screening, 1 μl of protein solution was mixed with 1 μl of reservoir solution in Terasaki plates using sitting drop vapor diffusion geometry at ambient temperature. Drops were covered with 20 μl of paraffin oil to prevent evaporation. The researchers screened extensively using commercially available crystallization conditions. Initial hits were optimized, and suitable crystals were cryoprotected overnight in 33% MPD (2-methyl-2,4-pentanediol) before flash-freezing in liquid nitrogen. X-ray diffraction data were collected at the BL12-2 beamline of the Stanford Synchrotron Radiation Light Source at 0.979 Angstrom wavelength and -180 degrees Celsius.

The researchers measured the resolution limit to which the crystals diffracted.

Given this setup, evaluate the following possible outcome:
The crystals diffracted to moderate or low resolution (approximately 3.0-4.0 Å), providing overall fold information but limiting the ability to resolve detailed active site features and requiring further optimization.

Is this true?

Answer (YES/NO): NO